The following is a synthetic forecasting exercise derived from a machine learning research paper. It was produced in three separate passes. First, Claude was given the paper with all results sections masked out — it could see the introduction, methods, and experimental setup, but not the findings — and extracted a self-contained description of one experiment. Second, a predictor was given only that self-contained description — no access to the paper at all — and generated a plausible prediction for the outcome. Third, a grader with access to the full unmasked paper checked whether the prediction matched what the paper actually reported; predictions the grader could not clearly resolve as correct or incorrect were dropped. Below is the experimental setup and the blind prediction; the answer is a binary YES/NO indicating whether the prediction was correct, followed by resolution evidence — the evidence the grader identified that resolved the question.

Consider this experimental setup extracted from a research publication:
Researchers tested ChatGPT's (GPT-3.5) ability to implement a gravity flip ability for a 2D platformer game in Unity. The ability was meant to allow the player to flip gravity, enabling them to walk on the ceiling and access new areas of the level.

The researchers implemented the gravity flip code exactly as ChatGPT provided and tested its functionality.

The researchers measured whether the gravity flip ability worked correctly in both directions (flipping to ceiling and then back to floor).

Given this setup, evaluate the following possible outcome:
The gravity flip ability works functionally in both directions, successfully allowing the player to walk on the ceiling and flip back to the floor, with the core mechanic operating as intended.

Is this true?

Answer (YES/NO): NO